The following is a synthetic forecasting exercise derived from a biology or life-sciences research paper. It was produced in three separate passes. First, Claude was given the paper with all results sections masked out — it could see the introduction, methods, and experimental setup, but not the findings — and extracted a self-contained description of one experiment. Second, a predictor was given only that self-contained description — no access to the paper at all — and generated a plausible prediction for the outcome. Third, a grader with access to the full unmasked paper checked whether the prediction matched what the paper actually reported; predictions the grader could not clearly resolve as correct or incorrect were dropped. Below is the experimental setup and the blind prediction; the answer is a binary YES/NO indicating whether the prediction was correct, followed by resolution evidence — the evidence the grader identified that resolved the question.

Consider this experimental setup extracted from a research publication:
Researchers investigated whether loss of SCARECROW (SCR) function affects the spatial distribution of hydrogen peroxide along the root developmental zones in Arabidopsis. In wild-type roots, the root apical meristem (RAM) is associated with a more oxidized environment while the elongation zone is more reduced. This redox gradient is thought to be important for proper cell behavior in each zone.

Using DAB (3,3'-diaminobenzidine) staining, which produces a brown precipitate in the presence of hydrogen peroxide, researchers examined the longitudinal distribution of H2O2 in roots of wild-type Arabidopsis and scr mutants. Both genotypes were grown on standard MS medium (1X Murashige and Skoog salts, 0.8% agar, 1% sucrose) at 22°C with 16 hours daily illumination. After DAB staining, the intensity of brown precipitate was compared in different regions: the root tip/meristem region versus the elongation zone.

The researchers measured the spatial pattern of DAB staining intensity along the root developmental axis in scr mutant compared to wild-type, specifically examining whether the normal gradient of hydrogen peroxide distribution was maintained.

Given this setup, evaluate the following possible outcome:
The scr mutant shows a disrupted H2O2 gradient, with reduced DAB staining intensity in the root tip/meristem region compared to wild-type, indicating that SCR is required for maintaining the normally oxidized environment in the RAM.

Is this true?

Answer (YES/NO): NO